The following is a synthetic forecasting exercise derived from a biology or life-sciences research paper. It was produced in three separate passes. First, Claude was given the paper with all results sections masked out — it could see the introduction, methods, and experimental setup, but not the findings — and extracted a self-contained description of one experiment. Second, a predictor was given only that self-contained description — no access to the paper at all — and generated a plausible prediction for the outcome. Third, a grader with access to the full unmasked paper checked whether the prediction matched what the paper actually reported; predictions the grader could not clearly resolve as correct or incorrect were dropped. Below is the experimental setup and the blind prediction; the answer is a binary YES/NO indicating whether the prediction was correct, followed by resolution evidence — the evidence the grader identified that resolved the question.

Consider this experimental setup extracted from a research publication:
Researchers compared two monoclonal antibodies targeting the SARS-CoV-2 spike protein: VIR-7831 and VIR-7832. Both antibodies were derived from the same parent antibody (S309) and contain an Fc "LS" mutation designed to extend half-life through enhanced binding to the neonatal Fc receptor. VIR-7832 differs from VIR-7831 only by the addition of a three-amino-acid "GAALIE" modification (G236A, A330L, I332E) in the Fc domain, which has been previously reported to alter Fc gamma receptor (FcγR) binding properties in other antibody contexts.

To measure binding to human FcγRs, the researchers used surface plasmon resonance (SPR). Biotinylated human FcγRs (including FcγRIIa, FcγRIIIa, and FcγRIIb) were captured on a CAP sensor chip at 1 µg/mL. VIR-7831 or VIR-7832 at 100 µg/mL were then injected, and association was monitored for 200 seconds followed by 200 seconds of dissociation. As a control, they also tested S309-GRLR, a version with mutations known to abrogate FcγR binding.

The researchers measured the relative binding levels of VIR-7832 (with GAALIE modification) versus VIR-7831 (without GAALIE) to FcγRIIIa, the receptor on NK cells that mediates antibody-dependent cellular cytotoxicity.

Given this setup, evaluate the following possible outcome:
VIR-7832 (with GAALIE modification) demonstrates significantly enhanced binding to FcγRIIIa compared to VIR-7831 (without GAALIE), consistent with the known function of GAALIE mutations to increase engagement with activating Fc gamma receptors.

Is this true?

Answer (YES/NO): YES